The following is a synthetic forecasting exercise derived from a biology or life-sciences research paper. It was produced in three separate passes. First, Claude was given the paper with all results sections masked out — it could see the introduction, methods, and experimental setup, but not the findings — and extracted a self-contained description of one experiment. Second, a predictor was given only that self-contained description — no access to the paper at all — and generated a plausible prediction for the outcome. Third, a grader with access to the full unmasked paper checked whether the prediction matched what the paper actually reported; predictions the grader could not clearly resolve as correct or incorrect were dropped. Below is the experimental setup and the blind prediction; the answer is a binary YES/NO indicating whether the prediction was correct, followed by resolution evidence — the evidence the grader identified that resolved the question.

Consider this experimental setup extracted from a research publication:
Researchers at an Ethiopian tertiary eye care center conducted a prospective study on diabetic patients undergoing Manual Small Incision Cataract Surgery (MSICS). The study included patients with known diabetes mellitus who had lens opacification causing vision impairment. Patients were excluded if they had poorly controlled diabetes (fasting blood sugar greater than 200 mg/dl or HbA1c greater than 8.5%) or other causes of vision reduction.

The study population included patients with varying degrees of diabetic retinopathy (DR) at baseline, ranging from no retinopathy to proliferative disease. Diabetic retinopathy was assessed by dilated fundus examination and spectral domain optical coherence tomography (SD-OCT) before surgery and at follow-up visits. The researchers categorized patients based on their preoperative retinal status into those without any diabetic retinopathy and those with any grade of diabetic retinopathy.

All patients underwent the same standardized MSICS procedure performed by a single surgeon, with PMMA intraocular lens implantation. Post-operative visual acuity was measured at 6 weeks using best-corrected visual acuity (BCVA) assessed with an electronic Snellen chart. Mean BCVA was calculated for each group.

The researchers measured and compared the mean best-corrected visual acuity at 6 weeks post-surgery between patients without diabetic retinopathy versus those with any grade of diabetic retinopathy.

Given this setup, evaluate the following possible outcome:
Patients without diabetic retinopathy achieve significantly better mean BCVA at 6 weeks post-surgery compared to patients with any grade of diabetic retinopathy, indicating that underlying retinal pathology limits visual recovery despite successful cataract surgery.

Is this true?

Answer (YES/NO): YES